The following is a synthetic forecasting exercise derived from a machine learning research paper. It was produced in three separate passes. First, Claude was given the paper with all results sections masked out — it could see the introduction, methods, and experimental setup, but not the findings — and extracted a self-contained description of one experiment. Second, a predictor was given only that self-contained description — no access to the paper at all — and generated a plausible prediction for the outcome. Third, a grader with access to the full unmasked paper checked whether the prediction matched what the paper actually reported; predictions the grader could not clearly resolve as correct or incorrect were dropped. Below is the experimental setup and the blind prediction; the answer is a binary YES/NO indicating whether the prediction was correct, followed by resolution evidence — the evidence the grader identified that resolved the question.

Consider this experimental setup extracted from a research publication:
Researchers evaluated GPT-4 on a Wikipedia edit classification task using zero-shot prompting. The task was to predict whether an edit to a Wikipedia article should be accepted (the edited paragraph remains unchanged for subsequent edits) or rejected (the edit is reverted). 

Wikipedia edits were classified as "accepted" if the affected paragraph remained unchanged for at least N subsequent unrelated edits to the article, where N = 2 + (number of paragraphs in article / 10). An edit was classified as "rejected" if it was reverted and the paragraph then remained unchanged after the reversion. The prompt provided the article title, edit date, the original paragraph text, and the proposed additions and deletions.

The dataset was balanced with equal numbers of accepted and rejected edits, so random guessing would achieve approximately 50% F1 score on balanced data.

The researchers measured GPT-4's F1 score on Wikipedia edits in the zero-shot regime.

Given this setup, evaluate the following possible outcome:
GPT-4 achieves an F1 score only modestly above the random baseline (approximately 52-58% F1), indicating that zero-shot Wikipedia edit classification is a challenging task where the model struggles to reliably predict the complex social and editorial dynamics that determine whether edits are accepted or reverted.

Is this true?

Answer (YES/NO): NO